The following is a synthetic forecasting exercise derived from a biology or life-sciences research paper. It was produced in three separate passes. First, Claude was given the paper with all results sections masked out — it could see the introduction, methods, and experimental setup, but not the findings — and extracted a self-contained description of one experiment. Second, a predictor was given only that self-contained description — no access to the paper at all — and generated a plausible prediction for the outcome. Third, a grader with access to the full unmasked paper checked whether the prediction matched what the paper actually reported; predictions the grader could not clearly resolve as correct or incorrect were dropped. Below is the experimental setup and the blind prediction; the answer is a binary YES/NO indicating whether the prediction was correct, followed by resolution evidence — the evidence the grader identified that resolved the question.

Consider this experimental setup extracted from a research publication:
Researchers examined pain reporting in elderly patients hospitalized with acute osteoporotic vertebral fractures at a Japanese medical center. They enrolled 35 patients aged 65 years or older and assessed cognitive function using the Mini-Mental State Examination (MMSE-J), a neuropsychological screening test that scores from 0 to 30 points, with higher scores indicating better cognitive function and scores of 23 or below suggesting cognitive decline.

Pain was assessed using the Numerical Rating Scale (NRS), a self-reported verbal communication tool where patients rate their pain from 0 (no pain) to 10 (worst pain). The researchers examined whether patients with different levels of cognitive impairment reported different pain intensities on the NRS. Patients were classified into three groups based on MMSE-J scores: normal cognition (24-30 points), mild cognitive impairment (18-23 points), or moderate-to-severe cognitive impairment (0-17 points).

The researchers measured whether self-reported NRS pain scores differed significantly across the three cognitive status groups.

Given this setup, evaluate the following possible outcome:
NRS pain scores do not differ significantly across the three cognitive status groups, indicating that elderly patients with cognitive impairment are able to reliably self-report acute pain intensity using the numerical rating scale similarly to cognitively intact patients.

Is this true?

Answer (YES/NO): NO